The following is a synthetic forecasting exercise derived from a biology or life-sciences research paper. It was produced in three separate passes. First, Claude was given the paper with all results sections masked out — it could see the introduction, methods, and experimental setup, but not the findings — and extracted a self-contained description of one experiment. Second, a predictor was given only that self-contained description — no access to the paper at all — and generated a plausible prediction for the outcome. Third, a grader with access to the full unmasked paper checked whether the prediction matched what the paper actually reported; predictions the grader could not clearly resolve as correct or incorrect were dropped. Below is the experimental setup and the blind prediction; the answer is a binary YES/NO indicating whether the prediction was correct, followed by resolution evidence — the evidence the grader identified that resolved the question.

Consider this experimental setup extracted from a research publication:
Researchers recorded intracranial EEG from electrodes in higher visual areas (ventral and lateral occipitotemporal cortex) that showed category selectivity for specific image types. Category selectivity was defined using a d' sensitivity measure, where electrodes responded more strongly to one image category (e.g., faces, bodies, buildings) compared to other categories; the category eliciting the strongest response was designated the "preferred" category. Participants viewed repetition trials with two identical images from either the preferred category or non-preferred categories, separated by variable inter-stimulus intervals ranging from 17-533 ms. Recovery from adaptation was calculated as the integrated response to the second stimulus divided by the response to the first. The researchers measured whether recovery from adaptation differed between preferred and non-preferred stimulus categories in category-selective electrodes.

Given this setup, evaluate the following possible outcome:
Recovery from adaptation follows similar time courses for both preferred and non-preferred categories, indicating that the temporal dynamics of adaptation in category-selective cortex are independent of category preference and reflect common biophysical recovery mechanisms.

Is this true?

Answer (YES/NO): NO